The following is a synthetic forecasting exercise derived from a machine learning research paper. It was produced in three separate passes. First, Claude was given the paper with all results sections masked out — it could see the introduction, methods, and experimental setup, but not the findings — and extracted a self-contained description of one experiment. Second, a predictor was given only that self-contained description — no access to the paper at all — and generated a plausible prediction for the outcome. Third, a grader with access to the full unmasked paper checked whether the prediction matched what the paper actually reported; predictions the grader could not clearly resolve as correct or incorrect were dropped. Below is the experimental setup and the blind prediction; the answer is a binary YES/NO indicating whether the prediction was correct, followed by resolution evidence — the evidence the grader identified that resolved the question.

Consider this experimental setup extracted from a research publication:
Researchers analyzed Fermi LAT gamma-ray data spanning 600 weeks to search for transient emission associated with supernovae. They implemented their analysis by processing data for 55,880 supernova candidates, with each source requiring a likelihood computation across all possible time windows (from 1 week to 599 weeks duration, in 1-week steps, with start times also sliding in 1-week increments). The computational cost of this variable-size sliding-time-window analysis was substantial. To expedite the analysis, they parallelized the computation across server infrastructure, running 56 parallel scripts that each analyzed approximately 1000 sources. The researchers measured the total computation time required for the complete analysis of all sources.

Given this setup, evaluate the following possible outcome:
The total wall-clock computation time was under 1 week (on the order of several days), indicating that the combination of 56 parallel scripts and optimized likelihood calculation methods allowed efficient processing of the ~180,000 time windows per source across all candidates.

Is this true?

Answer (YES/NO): NO